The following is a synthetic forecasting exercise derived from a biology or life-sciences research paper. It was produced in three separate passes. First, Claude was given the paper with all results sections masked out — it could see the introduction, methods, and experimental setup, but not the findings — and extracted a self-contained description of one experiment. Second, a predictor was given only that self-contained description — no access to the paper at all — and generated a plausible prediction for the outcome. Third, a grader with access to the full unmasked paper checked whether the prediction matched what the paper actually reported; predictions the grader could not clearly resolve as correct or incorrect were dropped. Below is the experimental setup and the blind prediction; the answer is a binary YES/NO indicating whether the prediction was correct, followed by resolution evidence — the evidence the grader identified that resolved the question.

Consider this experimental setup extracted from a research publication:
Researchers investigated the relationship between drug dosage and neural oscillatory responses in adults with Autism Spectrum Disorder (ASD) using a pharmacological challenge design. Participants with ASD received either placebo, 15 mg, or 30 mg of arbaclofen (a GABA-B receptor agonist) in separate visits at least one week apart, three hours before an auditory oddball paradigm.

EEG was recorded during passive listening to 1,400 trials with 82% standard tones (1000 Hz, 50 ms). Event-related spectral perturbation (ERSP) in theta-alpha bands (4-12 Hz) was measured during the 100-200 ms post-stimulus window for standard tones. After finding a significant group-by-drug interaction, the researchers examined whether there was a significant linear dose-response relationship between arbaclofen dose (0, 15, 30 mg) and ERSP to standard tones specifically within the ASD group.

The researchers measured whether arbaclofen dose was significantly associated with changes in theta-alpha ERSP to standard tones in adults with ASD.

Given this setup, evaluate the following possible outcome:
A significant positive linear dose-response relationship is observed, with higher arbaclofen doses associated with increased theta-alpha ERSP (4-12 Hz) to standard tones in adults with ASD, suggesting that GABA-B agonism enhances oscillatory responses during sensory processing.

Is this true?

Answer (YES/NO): NO